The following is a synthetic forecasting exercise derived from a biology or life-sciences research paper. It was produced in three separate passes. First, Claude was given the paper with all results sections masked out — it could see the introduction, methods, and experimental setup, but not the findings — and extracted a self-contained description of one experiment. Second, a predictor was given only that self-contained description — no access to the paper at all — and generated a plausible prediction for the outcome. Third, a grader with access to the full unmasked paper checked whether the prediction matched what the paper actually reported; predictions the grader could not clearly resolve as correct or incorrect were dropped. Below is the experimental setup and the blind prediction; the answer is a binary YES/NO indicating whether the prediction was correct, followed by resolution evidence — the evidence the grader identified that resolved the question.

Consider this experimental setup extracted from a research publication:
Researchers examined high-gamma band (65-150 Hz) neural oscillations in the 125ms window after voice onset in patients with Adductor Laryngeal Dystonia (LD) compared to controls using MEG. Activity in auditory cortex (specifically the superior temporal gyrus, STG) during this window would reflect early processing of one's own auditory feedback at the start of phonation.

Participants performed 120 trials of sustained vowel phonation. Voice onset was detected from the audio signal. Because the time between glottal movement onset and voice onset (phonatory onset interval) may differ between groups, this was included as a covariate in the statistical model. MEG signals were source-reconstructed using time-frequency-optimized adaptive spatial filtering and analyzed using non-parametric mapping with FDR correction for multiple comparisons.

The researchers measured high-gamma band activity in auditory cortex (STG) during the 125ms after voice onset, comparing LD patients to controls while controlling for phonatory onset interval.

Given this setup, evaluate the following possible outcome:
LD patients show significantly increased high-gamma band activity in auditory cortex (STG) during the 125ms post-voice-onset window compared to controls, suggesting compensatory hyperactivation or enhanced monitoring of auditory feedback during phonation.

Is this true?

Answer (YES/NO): YES